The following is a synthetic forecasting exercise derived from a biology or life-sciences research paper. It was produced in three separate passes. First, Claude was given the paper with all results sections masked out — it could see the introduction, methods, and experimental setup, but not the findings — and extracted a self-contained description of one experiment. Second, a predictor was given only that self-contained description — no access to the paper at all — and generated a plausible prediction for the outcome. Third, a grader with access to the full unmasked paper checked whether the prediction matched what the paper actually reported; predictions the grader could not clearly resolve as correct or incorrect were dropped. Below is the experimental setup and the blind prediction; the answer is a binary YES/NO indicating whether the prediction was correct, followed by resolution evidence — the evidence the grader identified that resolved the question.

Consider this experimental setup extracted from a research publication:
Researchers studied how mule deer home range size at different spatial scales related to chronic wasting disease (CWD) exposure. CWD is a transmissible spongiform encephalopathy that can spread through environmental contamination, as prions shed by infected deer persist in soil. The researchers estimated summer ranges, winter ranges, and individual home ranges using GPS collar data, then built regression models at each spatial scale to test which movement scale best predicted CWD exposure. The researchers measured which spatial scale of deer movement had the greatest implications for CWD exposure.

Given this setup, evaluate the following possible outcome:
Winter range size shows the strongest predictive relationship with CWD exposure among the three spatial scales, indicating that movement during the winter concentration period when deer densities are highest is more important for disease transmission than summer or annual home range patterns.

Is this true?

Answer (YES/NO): NO